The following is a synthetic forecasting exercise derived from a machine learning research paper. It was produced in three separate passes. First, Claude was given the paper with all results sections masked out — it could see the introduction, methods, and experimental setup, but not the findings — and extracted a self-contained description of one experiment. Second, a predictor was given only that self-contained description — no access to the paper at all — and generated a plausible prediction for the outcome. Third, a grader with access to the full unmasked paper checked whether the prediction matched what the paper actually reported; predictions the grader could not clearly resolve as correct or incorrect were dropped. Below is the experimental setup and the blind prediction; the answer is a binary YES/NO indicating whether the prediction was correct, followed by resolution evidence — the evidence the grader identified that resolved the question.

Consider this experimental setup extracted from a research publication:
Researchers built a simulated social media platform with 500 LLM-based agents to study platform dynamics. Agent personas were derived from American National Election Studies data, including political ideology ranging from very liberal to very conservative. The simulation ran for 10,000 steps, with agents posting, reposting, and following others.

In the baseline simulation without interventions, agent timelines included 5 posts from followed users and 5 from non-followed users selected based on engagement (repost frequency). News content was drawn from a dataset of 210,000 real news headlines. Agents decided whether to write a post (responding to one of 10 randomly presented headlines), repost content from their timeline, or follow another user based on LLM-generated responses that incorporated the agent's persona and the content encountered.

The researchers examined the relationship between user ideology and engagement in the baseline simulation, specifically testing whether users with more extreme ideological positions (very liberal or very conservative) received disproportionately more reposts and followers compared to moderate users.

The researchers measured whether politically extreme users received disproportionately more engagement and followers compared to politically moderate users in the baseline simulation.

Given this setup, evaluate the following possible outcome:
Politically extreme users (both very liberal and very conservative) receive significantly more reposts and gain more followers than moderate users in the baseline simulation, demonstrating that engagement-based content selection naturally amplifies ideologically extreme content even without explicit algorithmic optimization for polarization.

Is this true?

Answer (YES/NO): NO